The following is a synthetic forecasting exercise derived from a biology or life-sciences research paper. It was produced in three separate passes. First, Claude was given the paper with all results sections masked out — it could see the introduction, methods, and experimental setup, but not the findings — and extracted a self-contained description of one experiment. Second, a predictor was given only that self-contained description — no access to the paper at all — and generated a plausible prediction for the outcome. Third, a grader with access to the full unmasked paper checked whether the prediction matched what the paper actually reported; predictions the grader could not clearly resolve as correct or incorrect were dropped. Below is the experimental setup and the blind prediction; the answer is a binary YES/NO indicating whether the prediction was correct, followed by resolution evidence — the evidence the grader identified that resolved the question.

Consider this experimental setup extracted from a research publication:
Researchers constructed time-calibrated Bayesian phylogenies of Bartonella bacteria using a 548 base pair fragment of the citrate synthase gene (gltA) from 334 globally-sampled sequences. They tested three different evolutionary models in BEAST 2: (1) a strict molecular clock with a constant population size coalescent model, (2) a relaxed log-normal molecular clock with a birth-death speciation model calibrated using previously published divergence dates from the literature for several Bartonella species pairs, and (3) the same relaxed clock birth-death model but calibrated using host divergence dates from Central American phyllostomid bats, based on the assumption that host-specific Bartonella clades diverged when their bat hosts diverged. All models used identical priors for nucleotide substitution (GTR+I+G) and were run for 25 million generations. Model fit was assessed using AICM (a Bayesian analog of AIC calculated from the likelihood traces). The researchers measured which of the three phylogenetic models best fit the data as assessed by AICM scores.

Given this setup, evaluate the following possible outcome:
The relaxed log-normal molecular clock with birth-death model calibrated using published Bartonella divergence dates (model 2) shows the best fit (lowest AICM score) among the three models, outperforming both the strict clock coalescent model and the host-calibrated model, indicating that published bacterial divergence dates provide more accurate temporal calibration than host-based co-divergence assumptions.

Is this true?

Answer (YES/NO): NO